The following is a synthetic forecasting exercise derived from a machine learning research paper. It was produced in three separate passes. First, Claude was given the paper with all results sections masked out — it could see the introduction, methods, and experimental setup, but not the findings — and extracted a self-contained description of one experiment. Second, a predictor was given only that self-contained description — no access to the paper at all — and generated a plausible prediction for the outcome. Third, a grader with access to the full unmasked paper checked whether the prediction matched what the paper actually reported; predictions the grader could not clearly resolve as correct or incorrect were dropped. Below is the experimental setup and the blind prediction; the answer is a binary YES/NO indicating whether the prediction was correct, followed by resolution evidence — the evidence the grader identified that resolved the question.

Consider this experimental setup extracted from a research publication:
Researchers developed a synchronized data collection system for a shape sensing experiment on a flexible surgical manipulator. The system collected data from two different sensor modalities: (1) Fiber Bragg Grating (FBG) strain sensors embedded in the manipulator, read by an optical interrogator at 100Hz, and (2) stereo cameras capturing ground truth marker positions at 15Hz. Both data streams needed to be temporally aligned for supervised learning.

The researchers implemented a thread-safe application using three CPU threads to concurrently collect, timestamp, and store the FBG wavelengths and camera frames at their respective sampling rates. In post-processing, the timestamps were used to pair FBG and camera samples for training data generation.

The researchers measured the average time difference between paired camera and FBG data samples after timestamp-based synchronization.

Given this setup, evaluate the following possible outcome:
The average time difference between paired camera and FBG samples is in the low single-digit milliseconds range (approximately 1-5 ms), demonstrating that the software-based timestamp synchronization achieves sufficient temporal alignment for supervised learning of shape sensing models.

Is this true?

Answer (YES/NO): YES